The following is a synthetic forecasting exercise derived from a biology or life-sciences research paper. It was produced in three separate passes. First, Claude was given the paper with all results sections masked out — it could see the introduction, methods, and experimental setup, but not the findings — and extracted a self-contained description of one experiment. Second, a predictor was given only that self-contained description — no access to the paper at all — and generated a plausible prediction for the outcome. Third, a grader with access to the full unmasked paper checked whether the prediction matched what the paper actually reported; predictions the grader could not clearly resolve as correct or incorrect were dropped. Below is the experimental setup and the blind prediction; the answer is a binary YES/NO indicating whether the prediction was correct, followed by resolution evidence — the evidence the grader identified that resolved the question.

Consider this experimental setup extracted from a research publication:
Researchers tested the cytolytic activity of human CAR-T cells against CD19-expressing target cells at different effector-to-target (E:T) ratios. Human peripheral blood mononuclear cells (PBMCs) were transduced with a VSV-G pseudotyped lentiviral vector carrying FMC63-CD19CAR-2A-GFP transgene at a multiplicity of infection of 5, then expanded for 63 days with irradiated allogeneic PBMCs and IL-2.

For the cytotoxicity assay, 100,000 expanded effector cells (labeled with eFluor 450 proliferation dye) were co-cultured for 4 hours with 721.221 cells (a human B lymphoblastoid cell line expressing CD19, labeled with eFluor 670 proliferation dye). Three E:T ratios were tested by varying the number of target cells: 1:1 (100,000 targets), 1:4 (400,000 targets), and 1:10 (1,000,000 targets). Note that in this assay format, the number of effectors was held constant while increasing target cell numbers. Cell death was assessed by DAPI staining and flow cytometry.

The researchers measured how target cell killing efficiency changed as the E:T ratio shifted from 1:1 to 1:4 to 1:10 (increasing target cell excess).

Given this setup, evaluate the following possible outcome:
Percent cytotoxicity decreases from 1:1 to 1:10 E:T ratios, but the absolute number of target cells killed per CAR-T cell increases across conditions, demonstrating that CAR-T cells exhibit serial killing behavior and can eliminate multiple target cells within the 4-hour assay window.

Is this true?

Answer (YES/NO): NO